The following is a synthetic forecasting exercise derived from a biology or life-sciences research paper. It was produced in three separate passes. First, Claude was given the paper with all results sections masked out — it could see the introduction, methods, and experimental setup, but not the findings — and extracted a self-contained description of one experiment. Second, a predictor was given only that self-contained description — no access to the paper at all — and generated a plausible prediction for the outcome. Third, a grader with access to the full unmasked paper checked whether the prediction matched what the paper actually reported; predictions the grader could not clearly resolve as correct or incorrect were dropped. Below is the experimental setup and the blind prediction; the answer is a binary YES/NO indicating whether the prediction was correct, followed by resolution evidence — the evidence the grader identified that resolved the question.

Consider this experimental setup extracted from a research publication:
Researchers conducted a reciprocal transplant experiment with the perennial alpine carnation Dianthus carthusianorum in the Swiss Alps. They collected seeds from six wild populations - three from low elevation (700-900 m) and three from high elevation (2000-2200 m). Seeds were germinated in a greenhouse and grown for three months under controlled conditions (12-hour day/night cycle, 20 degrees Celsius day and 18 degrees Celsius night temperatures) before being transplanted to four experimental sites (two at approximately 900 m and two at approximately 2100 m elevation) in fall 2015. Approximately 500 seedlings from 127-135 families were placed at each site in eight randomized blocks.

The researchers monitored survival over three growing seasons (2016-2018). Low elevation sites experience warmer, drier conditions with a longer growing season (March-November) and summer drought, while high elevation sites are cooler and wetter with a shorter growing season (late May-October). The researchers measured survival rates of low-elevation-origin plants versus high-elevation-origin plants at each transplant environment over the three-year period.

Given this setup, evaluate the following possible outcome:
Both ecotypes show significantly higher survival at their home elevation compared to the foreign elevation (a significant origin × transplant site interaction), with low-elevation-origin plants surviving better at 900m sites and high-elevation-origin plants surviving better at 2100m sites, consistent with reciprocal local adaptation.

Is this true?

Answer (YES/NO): NO